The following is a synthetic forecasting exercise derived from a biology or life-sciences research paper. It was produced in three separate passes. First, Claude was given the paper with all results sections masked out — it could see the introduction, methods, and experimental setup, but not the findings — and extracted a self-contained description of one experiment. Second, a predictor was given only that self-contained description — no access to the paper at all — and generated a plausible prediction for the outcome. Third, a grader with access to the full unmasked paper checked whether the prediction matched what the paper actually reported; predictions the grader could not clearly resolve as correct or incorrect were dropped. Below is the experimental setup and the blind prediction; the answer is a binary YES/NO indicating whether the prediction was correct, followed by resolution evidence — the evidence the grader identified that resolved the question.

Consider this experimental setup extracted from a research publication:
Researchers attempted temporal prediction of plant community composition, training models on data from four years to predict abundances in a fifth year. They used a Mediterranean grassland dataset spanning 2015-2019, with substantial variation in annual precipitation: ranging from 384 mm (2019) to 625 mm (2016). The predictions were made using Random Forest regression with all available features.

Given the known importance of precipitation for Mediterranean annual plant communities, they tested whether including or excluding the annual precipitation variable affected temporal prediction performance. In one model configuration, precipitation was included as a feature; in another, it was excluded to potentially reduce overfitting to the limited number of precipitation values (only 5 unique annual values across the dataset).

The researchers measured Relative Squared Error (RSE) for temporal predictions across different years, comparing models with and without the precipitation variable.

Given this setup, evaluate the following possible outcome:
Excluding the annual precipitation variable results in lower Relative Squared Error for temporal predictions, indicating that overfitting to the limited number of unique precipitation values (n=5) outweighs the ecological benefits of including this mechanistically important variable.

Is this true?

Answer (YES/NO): YES